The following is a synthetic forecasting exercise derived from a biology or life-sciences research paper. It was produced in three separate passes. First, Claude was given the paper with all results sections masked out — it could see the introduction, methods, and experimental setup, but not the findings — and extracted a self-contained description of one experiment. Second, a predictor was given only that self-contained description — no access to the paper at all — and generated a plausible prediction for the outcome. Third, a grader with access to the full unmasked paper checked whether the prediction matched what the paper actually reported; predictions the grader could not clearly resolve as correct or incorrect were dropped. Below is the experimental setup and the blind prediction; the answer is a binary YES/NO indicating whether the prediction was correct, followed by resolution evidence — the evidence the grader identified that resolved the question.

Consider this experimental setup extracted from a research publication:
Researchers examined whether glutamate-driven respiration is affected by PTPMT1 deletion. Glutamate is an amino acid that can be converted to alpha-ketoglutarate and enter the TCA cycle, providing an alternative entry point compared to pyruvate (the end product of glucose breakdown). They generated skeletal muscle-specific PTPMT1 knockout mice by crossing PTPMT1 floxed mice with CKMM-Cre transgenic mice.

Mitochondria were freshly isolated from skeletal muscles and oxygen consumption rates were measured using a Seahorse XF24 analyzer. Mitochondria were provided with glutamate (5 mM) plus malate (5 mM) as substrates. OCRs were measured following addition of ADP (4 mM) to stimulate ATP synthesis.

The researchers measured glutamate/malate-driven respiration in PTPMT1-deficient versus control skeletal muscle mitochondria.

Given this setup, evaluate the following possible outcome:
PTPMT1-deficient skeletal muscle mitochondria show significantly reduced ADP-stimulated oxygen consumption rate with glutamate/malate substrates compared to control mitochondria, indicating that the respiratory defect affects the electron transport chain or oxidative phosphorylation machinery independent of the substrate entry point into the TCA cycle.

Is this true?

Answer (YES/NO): NO